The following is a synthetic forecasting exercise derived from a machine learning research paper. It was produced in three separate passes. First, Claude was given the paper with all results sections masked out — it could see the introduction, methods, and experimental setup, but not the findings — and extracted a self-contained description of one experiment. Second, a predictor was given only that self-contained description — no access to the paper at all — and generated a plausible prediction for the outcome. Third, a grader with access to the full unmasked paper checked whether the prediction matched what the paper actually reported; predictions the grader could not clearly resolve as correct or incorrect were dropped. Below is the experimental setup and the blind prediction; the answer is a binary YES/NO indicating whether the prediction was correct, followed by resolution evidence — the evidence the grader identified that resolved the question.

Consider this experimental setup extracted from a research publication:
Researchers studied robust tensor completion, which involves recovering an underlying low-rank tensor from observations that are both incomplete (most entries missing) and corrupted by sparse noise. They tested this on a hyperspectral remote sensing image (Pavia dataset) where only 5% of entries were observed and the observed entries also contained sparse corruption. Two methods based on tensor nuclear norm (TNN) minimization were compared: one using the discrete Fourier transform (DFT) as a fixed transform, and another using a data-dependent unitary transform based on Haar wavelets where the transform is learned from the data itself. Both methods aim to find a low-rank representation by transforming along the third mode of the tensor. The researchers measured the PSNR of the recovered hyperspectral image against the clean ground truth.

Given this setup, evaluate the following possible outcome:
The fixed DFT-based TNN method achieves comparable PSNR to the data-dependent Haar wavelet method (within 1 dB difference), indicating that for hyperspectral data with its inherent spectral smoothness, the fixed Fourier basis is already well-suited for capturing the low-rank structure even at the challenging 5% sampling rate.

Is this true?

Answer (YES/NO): NO